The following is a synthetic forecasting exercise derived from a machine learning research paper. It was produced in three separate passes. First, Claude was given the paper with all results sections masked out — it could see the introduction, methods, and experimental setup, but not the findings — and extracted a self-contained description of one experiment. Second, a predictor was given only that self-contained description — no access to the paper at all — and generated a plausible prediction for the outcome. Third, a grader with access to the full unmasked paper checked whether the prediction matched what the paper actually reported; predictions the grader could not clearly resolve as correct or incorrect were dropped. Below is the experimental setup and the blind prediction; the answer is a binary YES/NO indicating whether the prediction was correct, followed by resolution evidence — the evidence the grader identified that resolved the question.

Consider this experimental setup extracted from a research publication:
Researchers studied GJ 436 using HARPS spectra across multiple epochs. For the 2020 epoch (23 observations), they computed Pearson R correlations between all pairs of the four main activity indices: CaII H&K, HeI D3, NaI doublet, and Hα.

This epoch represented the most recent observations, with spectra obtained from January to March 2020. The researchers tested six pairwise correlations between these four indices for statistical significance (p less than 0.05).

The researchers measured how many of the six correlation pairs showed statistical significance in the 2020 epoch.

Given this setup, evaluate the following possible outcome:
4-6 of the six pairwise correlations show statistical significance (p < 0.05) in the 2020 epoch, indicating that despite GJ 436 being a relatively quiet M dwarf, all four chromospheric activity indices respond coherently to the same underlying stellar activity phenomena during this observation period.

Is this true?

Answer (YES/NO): NO